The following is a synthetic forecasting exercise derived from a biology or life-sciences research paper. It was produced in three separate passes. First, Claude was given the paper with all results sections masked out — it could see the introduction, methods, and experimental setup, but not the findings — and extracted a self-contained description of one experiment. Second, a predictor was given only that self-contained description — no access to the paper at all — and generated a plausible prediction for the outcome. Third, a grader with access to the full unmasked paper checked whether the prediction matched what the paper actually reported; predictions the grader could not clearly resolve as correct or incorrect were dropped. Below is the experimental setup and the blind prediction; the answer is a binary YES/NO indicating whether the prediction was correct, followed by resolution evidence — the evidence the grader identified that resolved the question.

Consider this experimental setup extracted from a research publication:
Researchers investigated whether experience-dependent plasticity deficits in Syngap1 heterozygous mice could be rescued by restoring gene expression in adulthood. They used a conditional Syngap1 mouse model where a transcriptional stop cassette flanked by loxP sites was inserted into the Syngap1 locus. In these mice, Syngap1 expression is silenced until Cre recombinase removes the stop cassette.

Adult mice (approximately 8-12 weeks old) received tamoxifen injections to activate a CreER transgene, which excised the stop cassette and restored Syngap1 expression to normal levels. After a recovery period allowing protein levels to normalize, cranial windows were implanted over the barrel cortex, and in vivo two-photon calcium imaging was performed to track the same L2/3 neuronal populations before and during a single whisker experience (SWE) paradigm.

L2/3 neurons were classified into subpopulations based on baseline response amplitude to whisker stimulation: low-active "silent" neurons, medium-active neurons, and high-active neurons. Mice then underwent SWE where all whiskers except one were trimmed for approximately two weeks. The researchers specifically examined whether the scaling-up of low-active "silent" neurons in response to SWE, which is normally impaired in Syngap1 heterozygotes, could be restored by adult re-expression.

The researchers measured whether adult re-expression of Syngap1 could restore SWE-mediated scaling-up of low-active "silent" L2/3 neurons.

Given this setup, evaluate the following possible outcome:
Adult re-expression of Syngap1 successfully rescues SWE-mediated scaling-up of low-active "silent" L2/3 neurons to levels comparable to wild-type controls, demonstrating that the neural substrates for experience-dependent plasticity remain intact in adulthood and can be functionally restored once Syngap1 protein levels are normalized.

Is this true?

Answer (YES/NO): YES